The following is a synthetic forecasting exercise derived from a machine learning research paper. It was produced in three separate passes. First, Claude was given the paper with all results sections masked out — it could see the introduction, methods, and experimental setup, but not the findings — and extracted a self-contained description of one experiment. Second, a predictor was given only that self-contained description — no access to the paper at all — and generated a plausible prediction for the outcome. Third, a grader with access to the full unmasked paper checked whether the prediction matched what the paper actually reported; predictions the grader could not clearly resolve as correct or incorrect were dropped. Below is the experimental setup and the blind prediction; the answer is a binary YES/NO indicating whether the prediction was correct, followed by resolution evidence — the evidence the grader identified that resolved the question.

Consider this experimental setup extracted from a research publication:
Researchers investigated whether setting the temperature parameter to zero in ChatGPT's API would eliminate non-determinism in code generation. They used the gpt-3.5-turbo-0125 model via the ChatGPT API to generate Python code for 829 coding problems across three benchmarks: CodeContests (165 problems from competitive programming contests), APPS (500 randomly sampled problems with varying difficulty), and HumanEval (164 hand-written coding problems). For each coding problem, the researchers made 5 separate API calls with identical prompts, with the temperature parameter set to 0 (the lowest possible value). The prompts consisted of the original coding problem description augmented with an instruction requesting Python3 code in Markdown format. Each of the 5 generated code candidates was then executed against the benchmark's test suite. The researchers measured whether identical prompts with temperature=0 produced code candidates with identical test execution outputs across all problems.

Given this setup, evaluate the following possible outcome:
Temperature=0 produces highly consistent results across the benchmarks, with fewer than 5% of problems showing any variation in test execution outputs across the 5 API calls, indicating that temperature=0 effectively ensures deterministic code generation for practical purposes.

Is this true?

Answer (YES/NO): NO